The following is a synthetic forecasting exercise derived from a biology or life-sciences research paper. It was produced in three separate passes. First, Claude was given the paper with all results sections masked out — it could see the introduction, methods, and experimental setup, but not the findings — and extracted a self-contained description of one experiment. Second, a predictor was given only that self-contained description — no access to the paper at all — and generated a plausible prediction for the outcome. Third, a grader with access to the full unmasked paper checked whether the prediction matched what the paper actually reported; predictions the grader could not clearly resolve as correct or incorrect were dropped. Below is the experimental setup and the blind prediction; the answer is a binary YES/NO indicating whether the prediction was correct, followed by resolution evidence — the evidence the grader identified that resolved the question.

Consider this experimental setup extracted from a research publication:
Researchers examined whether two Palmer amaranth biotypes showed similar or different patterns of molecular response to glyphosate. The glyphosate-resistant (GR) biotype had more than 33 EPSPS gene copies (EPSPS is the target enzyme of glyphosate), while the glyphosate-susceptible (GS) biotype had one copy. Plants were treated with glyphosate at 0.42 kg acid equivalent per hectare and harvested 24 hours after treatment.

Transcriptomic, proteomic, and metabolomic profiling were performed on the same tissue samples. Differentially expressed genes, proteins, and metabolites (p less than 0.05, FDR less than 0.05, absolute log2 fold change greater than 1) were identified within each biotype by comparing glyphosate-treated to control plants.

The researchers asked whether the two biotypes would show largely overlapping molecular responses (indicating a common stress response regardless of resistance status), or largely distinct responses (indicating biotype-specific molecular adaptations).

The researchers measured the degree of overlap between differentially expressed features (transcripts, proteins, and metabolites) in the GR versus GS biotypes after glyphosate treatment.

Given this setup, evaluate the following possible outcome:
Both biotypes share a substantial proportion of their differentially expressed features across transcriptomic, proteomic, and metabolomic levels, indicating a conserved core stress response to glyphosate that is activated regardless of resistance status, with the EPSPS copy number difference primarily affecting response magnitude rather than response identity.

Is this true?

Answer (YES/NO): NO